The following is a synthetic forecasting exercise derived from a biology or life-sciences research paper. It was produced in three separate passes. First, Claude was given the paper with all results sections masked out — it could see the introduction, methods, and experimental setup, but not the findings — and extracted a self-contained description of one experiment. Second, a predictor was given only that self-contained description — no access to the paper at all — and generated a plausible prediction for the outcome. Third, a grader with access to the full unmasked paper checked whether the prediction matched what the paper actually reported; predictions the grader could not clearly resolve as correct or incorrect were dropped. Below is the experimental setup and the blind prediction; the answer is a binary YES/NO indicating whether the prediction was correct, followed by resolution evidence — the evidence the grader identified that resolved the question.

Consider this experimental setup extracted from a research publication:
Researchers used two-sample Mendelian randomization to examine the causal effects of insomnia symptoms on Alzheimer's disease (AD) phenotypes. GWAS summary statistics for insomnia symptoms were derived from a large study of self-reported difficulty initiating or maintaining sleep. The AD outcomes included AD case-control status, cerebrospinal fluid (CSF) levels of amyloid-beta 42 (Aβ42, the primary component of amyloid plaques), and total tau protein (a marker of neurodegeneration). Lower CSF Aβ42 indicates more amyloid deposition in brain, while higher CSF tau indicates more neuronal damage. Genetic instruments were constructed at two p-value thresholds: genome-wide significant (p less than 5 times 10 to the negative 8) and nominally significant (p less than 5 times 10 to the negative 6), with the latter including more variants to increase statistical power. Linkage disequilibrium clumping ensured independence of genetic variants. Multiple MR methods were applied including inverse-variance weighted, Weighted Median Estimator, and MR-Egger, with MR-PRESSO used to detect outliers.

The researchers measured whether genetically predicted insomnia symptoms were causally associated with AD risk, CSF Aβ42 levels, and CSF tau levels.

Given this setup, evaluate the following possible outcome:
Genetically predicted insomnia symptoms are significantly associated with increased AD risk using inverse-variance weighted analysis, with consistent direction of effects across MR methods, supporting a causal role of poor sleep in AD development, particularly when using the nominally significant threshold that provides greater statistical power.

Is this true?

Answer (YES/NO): NO